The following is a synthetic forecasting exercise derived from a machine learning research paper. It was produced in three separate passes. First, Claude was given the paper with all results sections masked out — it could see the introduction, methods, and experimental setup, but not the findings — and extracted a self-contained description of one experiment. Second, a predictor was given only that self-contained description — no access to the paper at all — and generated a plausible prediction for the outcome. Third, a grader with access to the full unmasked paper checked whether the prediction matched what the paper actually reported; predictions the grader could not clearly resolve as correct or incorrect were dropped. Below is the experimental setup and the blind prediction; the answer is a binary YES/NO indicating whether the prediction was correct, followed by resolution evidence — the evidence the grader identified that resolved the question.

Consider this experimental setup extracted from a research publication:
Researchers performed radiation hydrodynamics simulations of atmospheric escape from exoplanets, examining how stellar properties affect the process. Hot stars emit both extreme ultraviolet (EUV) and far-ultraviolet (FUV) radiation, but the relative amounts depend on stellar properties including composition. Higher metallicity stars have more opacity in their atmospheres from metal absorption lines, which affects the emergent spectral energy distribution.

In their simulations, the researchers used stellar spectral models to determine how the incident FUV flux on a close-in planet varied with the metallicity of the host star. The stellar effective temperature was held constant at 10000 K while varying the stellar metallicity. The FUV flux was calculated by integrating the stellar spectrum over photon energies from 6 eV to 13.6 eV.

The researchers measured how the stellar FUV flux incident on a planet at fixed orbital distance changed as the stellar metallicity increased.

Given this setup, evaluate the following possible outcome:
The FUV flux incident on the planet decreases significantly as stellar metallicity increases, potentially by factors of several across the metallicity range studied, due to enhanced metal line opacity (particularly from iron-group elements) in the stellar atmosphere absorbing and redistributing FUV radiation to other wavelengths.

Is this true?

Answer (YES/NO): YES